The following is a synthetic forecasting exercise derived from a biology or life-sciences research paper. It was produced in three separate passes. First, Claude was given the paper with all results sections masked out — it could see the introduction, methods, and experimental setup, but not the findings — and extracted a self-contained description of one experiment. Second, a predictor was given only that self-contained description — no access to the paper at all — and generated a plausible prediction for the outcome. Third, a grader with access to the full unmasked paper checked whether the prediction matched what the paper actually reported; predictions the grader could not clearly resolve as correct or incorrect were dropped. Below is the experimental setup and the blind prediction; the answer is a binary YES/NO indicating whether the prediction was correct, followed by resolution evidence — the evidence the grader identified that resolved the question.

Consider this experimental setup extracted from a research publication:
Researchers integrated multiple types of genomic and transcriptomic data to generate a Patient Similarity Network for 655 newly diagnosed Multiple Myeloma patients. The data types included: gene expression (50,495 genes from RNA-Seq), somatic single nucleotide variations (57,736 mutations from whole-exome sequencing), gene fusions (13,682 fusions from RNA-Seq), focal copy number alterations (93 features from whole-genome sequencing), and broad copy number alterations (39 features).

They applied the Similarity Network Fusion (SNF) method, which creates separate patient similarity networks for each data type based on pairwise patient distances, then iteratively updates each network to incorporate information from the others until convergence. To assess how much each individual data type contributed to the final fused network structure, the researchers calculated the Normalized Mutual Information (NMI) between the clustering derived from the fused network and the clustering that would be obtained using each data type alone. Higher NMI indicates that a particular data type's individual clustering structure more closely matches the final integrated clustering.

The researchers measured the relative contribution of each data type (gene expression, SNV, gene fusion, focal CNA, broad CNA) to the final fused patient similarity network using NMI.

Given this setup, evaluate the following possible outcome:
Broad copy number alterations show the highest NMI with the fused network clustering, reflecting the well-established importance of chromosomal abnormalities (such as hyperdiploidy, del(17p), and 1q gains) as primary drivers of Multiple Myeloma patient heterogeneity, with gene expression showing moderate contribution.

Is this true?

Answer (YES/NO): NO